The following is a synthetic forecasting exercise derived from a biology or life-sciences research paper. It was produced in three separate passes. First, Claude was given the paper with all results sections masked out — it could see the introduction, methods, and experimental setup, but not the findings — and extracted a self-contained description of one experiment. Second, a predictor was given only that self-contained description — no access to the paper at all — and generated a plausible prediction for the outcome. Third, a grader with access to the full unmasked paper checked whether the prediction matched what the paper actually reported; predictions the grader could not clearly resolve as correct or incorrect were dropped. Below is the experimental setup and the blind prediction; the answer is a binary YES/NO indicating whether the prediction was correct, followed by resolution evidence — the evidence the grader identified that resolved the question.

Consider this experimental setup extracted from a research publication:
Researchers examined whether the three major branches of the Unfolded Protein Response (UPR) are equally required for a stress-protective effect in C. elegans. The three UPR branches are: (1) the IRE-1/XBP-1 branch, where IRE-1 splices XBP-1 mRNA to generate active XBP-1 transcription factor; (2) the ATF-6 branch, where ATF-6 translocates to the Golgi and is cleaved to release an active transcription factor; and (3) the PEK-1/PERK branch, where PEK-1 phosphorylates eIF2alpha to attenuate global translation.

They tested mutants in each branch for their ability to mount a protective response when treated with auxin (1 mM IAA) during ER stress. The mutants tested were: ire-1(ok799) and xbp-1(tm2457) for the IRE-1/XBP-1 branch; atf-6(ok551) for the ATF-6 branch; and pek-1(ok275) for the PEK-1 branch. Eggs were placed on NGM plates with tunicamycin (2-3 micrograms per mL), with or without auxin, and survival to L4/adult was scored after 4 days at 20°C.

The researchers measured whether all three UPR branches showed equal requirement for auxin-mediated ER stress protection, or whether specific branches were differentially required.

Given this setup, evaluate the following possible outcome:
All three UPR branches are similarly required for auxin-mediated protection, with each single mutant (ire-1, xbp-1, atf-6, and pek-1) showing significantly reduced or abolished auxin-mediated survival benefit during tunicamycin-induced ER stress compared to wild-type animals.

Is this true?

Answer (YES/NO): NO